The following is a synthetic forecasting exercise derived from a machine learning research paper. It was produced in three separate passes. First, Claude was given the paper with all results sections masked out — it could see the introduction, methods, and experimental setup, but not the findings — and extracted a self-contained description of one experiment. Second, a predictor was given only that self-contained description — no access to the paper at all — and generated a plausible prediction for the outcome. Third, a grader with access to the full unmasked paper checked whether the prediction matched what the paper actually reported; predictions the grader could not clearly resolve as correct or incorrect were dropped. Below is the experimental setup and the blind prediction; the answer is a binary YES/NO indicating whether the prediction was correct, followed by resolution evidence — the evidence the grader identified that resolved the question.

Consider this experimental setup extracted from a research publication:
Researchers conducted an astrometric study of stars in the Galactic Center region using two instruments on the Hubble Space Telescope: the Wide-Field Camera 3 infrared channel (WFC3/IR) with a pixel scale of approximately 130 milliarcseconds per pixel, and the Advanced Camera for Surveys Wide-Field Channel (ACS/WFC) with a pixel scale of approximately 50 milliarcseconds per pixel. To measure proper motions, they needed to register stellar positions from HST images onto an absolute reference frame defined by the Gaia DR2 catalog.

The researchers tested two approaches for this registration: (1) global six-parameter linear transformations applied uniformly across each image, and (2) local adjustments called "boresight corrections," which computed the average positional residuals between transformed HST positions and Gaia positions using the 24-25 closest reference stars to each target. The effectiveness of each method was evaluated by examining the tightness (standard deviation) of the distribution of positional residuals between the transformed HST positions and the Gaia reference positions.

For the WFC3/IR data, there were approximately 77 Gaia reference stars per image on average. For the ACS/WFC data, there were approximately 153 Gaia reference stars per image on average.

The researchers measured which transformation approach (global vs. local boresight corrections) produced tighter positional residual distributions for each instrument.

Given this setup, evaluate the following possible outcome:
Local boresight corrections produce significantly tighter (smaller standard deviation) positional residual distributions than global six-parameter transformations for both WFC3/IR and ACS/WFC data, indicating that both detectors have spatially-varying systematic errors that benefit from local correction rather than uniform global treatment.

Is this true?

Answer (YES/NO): NO